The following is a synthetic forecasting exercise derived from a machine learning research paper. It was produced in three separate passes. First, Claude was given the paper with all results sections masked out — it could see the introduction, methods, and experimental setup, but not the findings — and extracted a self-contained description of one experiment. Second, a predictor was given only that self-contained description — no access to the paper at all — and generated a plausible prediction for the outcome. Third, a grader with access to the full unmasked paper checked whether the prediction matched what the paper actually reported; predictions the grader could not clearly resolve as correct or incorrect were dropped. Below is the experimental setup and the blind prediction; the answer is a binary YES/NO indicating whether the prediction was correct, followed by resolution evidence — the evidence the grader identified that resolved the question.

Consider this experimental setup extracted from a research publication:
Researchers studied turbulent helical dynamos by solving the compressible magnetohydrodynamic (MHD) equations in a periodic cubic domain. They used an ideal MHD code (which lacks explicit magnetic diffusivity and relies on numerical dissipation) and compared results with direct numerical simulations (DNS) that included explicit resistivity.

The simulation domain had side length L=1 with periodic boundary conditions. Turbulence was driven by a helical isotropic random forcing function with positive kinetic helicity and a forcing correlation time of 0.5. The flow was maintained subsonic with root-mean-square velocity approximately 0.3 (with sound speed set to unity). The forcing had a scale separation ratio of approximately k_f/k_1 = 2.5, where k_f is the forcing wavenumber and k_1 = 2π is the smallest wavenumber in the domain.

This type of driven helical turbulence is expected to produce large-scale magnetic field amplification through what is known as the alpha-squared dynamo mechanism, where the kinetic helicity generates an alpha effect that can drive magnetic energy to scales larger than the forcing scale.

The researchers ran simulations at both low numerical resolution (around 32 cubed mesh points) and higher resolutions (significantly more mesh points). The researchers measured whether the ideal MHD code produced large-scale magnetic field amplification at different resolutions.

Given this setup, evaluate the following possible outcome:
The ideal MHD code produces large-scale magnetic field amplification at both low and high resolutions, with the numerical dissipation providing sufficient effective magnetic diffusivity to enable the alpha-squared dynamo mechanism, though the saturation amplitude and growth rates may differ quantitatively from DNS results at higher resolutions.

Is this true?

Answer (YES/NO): NO